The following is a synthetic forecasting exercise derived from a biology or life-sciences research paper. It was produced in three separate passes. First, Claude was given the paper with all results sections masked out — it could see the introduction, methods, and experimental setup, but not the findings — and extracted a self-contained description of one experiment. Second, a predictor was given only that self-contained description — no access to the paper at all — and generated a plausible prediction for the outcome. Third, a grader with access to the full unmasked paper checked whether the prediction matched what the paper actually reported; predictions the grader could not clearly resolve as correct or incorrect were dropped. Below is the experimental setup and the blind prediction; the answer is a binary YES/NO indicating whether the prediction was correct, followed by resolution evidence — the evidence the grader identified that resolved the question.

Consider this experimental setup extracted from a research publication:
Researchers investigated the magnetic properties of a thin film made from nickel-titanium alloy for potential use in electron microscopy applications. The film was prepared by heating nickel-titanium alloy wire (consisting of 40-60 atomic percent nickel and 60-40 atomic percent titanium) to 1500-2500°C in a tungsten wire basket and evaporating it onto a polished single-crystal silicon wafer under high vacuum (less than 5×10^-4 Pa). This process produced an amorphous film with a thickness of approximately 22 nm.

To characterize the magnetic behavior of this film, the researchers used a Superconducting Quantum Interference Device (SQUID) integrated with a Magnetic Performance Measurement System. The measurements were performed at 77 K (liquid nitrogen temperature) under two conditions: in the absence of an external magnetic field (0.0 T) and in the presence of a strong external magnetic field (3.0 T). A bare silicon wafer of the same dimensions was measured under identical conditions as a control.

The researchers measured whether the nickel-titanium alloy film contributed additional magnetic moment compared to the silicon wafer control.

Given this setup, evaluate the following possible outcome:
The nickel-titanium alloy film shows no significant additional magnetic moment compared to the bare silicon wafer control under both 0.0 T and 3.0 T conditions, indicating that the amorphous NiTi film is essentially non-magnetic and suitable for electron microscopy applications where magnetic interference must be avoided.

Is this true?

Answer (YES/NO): NO